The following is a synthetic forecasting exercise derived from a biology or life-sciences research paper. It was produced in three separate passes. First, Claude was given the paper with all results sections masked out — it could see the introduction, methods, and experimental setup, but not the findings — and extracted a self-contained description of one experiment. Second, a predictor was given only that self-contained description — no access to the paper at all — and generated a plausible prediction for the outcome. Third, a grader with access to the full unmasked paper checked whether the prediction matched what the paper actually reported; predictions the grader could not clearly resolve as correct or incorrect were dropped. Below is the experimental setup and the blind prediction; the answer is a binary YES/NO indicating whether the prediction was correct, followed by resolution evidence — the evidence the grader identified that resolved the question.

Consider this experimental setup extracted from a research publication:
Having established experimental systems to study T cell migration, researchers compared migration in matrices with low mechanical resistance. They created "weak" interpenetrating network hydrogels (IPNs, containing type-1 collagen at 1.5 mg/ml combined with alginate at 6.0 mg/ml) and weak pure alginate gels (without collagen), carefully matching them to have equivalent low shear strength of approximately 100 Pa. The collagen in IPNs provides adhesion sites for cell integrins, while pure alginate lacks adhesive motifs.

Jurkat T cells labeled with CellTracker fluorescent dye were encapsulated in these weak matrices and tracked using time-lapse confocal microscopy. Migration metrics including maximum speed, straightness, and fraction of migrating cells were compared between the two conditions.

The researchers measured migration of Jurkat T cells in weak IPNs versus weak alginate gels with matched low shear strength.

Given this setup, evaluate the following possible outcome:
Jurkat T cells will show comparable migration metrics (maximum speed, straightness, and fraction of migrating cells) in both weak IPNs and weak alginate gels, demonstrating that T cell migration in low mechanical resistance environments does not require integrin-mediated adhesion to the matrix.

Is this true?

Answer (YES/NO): NO